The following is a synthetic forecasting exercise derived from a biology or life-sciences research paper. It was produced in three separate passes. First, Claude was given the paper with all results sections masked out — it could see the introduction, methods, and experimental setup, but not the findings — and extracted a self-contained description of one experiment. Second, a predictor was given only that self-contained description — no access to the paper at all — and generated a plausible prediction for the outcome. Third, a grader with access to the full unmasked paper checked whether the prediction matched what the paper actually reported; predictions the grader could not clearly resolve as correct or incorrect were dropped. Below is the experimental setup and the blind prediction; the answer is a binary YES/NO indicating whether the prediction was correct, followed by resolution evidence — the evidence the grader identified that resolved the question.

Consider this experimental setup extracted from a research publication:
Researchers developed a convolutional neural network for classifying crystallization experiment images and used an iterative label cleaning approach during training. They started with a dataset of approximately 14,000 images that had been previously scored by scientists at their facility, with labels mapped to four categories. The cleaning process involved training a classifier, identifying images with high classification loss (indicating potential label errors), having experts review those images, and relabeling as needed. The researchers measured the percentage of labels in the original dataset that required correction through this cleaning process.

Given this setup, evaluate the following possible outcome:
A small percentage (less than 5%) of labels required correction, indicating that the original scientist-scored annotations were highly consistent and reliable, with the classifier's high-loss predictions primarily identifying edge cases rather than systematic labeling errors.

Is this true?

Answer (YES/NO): NO